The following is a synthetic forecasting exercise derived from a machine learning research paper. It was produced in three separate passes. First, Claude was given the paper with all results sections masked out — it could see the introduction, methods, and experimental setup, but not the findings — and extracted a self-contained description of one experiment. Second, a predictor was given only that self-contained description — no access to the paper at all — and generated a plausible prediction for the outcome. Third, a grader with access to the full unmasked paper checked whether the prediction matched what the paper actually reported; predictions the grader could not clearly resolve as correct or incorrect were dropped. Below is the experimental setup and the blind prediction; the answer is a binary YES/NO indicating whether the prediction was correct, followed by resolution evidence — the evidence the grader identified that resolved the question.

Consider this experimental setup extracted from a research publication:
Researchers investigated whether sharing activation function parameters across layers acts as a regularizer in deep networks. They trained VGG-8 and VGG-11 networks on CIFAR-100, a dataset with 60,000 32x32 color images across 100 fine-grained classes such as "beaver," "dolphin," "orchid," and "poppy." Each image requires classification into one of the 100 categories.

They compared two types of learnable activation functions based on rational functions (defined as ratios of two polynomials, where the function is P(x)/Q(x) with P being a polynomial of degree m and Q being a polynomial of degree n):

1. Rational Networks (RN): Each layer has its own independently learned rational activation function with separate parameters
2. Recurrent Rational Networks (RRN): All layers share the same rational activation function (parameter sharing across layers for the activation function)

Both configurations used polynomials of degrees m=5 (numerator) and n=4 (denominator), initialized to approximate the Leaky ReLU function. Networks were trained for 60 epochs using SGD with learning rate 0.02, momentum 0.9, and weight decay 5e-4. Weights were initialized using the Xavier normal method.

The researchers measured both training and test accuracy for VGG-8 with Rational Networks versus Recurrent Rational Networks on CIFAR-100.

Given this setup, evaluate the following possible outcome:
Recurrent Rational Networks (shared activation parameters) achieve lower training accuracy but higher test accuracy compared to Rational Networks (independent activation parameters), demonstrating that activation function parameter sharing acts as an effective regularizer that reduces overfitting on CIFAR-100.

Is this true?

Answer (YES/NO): YES